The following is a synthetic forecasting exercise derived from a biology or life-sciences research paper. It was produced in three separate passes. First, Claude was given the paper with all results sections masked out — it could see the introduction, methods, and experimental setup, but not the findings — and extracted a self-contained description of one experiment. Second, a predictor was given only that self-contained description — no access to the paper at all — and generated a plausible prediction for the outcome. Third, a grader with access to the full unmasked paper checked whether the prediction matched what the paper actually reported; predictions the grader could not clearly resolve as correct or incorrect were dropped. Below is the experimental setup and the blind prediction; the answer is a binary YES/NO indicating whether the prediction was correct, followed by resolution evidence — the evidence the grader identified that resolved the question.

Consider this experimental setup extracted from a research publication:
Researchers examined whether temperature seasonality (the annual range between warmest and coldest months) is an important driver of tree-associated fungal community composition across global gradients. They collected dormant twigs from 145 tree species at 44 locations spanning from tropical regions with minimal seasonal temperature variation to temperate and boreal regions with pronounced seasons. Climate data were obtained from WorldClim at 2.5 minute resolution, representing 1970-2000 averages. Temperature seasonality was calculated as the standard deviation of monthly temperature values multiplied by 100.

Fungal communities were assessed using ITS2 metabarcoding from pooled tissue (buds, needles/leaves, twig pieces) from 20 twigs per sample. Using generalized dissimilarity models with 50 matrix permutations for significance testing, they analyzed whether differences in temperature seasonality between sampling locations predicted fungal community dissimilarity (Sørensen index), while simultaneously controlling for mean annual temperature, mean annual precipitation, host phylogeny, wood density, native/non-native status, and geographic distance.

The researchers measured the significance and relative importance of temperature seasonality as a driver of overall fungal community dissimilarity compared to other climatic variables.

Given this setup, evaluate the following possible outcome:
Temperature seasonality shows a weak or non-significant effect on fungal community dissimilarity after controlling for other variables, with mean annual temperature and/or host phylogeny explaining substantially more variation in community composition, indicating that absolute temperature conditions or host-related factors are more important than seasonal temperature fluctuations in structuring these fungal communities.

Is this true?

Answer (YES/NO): YES